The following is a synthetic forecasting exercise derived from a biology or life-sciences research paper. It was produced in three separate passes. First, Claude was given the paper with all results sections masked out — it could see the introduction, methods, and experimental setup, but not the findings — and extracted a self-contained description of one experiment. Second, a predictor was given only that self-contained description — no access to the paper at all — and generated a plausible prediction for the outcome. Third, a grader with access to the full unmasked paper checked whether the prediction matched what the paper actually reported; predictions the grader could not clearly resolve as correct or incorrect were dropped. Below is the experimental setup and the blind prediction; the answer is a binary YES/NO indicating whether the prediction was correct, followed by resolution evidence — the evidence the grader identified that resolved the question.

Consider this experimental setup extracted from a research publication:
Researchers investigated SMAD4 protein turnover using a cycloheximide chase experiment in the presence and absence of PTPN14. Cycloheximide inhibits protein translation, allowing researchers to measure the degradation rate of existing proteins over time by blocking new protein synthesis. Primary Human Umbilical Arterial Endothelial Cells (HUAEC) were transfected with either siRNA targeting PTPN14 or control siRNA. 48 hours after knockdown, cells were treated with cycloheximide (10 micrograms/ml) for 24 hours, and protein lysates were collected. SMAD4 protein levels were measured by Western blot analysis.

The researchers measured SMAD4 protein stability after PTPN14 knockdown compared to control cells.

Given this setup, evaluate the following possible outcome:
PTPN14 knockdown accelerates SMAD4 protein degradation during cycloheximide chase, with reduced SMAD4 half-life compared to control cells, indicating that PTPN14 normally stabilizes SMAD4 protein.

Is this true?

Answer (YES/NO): YES